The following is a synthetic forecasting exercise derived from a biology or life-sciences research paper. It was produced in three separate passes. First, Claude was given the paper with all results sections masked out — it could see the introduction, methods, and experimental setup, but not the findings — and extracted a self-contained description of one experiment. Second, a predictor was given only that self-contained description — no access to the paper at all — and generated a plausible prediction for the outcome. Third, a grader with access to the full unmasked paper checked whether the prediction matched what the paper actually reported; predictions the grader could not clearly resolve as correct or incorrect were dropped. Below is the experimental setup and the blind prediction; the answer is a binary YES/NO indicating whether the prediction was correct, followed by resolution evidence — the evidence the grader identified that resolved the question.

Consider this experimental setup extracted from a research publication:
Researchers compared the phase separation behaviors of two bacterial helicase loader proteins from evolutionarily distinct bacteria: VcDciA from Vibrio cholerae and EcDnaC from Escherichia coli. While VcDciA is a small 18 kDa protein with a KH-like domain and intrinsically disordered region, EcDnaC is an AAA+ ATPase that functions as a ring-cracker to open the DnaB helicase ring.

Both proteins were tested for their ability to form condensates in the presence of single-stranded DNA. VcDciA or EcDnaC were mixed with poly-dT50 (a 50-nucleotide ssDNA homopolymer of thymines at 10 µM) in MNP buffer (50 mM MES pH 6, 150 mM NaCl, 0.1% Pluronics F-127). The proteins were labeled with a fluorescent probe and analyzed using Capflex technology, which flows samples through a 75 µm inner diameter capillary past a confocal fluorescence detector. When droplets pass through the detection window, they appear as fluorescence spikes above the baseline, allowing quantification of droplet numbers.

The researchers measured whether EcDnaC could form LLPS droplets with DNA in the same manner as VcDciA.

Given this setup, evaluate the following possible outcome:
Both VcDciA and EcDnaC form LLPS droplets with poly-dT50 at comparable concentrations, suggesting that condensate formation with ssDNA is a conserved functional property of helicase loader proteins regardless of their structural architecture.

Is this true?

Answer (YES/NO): NO